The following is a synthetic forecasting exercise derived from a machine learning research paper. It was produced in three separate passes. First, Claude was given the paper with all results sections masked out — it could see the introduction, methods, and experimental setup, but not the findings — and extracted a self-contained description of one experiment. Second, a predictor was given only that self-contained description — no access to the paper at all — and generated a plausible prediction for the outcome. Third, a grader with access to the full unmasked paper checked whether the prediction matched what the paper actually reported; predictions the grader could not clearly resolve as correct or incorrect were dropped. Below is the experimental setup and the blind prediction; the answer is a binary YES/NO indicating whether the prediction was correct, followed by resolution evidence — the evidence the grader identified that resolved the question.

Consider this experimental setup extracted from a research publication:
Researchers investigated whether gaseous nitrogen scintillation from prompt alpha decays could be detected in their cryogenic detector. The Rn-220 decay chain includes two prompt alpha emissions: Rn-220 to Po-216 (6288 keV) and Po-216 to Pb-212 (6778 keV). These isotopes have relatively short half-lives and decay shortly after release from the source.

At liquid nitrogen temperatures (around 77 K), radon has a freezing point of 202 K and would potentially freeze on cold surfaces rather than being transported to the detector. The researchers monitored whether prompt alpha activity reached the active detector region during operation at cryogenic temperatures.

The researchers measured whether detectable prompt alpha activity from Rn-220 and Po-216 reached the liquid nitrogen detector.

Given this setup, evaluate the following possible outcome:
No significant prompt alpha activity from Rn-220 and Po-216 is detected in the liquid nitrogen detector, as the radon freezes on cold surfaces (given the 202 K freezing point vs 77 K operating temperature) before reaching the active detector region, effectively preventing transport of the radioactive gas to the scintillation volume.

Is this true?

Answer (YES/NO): YES